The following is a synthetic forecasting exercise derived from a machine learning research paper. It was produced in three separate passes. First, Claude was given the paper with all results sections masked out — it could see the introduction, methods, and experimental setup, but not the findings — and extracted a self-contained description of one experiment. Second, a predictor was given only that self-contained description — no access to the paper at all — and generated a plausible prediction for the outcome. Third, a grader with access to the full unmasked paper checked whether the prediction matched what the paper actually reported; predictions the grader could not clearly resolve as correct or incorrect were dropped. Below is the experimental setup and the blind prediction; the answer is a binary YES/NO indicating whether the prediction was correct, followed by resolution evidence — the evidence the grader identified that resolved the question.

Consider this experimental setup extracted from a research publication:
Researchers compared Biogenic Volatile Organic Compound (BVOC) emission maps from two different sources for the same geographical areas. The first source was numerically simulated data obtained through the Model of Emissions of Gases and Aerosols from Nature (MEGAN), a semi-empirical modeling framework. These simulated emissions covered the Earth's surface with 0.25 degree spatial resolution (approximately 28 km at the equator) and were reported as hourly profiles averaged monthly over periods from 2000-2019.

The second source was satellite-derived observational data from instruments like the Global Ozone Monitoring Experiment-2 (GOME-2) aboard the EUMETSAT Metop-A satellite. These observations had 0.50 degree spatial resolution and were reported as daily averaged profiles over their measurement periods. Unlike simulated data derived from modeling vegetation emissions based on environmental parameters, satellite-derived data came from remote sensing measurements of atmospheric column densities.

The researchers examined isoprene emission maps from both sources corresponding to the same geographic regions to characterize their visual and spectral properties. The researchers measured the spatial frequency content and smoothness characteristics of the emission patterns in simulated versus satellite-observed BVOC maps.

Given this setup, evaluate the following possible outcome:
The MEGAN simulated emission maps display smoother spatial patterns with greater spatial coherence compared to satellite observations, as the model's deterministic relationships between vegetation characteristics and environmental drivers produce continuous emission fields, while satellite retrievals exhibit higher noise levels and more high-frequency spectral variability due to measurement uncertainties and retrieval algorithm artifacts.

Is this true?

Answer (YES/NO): NO